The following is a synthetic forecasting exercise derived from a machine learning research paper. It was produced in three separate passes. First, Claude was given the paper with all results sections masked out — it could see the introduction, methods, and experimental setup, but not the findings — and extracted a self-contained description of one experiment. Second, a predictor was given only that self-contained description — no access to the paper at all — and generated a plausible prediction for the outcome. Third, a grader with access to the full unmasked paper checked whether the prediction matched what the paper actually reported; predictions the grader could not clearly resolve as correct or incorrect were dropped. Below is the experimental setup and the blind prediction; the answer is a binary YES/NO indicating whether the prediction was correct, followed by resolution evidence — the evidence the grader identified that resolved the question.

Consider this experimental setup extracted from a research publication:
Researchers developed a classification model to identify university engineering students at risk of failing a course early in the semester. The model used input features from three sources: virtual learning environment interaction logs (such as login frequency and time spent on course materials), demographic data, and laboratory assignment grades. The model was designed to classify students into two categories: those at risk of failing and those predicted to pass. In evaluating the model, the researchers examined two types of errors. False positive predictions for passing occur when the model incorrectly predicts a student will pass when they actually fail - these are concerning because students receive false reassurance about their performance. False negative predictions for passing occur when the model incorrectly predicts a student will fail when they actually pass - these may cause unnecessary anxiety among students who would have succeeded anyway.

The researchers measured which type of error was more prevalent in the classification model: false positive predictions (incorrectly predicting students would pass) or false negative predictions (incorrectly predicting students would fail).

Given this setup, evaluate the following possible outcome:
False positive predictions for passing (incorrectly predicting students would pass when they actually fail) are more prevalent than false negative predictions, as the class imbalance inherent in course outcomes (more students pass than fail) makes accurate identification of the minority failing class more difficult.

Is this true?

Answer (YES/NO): YES